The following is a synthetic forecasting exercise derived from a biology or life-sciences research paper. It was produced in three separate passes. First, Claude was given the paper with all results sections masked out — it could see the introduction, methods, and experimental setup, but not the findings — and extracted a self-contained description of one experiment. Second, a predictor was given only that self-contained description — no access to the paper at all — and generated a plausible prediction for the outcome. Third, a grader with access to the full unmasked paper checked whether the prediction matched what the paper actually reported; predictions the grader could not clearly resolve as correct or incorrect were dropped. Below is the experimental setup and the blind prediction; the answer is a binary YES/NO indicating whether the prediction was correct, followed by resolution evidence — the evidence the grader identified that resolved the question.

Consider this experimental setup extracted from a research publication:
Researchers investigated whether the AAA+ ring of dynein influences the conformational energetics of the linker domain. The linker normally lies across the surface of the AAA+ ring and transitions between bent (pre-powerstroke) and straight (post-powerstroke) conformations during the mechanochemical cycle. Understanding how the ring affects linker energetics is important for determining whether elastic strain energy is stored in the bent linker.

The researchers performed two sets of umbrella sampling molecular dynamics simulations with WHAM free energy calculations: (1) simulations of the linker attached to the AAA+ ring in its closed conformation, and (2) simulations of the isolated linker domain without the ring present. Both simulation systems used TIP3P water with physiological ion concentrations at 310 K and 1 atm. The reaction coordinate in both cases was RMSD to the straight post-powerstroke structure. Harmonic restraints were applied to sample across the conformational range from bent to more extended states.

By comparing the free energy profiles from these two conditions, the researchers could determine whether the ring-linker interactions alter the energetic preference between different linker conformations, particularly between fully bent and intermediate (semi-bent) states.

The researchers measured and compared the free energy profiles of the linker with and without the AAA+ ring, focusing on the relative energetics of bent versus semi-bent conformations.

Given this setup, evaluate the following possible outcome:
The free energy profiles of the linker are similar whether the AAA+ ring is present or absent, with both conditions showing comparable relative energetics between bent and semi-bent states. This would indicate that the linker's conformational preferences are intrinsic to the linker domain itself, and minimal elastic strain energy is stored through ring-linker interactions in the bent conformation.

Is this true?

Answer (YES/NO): NO